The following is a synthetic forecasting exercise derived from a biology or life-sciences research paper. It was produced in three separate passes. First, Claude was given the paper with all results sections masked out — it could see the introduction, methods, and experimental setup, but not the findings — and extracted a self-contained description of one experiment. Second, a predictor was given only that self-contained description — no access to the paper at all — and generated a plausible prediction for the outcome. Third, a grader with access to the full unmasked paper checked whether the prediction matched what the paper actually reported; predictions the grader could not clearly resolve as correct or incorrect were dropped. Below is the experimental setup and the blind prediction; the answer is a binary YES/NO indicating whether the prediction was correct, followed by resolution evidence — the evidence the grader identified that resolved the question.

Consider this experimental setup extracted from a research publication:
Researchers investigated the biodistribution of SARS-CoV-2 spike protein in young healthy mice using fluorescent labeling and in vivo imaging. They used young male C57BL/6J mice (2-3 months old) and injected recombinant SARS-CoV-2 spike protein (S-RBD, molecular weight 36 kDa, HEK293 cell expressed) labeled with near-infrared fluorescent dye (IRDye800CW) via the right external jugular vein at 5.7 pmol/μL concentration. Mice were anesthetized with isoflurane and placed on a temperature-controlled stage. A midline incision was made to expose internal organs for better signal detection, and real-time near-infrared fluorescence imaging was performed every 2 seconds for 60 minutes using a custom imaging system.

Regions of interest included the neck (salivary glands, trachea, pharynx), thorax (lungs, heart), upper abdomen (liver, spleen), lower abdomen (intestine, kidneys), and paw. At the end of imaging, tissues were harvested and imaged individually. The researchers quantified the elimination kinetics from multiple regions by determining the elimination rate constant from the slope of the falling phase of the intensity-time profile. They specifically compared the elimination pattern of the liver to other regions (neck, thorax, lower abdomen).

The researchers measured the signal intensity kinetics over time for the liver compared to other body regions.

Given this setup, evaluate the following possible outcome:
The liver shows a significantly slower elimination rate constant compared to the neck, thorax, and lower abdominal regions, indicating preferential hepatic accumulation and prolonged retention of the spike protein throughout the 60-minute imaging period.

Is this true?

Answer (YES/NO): NO